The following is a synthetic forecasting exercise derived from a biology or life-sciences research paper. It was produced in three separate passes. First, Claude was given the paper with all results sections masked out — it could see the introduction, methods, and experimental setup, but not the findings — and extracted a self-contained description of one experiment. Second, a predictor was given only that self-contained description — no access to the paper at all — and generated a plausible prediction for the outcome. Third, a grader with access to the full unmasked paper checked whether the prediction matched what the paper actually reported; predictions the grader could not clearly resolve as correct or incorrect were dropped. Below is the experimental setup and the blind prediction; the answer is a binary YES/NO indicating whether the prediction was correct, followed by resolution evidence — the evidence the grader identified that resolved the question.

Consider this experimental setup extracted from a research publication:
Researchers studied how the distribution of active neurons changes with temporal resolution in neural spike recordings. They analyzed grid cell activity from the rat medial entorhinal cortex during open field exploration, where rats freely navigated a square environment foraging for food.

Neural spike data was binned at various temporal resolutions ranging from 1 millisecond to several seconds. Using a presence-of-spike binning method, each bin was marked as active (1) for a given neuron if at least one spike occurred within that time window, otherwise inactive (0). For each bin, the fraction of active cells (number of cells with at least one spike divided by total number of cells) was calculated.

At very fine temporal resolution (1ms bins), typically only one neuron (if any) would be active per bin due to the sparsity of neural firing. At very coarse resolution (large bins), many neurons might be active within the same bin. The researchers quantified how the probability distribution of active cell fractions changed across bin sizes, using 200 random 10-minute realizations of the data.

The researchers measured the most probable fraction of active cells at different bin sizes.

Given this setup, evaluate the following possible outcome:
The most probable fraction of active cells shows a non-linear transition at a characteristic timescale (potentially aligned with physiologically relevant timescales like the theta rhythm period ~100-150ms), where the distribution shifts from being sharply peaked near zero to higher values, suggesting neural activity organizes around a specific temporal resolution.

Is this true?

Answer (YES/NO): YES